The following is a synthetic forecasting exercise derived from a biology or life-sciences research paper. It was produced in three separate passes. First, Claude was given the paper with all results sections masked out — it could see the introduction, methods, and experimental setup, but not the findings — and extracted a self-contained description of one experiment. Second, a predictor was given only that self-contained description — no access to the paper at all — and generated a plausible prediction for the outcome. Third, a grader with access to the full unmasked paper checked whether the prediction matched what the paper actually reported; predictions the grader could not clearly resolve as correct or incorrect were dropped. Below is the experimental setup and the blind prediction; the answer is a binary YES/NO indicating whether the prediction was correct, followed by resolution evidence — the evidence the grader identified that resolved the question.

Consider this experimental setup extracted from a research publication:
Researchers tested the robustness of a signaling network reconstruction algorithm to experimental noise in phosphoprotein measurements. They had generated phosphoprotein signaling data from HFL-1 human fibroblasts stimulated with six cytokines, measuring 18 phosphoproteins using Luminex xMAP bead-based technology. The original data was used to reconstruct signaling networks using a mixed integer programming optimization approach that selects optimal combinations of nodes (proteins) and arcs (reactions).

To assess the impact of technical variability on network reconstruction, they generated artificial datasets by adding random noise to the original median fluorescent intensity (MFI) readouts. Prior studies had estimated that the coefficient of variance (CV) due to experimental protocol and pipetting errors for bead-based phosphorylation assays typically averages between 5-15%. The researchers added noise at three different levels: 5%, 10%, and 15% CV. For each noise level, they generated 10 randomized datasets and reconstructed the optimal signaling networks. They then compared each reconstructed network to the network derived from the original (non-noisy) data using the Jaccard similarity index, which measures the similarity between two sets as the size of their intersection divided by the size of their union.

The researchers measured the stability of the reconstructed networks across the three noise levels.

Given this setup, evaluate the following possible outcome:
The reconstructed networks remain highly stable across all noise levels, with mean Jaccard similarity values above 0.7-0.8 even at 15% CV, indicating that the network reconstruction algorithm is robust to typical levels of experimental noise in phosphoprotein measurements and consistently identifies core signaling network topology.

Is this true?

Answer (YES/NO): NO